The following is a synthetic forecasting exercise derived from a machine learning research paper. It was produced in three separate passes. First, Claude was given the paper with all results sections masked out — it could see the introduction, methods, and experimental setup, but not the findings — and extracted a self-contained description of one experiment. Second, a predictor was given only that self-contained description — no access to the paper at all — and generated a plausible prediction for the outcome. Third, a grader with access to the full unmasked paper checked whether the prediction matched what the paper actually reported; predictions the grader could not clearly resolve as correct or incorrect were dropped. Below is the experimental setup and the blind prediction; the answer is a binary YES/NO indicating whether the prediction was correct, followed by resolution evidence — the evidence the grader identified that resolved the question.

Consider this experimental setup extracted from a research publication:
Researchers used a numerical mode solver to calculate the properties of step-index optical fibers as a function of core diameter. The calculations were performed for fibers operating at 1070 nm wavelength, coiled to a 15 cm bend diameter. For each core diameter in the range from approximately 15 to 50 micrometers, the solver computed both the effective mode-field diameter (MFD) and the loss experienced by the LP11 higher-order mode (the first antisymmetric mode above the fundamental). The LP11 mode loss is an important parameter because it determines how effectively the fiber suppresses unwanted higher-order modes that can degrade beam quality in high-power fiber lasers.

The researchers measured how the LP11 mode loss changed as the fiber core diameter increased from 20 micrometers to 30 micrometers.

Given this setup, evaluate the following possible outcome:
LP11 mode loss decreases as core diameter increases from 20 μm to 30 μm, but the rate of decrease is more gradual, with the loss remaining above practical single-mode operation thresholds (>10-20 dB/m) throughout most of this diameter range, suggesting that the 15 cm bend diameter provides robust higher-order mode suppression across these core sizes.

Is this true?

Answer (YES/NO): NO